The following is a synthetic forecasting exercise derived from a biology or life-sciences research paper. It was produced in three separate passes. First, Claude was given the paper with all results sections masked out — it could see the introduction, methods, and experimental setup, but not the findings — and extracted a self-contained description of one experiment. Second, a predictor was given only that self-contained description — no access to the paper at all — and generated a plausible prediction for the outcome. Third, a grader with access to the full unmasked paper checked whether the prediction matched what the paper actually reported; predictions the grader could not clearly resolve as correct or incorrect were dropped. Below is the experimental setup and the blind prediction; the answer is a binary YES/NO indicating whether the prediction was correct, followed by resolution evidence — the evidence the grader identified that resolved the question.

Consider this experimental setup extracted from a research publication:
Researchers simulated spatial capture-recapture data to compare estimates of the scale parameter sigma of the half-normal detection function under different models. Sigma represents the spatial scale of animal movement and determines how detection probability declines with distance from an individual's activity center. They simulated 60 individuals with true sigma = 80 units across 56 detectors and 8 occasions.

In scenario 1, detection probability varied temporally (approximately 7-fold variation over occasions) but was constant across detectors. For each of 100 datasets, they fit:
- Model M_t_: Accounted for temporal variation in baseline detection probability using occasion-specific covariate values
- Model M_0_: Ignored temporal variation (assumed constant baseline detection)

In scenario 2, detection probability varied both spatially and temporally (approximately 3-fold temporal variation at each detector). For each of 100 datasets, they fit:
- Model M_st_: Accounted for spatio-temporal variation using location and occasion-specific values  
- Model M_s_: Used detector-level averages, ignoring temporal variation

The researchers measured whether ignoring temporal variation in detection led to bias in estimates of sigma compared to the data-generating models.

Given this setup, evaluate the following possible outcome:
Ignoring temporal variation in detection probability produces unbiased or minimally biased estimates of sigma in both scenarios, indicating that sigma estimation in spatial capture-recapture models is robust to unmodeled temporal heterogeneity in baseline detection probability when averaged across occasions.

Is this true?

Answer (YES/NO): YES